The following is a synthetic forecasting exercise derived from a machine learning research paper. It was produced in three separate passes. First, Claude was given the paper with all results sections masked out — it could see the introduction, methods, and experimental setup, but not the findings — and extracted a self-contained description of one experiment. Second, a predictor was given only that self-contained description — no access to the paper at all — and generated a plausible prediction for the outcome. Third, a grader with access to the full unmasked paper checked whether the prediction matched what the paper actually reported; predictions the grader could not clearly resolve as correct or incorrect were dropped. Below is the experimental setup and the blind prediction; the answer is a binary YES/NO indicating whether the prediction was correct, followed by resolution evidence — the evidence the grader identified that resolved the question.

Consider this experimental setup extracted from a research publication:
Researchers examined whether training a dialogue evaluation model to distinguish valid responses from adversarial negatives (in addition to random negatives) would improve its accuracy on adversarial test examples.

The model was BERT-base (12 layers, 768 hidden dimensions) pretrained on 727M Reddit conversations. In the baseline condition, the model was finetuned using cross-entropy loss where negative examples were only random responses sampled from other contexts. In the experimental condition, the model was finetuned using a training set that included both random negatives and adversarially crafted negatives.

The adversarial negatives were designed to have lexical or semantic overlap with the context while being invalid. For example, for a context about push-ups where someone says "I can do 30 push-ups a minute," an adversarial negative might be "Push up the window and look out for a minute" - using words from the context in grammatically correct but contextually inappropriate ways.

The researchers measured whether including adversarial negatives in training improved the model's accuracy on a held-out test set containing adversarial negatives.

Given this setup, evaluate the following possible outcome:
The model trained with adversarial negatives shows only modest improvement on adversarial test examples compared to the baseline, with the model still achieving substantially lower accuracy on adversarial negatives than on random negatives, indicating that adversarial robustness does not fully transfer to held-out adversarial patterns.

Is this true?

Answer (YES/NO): NO